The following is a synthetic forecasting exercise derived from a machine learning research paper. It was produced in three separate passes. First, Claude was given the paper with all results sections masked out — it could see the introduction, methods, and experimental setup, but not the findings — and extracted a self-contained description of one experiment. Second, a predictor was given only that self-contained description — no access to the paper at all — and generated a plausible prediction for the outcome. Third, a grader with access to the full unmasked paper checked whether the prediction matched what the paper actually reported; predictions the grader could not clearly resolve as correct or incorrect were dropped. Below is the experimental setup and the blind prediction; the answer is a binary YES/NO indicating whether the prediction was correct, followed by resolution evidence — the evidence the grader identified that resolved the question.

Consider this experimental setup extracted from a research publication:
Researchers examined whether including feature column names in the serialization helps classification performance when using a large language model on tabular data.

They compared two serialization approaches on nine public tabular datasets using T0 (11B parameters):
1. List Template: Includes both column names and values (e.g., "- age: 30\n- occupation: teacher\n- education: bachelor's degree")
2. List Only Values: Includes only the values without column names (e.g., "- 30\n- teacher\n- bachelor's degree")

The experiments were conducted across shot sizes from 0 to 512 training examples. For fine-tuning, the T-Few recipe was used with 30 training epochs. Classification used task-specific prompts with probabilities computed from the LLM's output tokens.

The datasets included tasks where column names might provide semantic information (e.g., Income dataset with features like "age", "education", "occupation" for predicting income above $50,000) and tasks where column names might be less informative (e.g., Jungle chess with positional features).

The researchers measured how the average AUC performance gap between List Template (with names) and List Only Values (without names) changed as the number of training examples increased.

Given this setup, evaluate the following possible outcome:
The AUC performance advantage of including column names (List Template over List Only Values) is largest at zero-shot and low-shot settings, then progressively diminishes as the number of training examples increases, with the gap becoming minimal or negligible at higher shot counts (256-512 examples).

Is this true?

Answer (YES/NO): YES